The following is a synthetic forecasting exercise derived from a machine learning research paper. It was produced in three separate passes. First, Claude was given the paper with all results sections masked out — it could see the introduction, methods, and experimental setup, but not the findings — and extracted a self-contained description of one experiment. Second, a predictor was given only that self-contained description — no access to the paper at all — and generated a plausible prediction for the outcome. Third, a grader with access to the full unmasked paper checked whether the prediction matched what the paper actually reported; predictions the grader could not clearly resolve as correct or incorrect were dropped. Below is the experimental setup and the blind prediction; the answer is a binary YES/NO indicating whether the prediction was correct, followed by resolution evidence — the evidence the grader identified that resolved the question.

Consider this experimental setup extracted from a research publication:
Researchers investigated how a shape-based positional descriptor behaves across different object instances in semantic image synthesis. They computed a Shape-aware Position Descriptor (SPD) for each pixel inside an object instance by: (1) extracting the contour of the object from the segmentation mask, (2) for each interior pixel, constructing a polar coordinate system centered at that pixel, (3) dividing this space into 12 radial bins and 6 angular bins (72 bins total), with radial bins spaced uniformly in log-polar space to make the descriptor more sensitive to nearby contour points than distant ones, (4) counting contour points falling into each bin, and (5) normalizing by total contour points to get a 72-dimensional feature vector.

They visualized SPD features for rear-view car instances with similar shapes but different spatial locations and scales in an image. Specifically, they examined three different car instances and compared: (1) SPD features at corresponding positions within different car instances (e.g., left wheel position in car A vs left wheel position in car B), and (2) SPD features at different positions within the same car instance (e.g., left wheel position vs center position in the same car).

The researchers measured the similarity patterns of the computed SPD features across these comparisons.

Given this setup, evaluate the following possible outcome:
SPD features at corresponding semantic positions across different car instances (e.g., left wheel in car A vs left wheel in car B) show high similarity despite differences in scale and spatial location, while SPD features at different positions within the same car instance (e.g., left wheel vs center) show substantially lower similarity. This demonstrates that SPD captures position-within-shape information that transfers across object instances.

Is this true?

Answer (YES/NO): YES